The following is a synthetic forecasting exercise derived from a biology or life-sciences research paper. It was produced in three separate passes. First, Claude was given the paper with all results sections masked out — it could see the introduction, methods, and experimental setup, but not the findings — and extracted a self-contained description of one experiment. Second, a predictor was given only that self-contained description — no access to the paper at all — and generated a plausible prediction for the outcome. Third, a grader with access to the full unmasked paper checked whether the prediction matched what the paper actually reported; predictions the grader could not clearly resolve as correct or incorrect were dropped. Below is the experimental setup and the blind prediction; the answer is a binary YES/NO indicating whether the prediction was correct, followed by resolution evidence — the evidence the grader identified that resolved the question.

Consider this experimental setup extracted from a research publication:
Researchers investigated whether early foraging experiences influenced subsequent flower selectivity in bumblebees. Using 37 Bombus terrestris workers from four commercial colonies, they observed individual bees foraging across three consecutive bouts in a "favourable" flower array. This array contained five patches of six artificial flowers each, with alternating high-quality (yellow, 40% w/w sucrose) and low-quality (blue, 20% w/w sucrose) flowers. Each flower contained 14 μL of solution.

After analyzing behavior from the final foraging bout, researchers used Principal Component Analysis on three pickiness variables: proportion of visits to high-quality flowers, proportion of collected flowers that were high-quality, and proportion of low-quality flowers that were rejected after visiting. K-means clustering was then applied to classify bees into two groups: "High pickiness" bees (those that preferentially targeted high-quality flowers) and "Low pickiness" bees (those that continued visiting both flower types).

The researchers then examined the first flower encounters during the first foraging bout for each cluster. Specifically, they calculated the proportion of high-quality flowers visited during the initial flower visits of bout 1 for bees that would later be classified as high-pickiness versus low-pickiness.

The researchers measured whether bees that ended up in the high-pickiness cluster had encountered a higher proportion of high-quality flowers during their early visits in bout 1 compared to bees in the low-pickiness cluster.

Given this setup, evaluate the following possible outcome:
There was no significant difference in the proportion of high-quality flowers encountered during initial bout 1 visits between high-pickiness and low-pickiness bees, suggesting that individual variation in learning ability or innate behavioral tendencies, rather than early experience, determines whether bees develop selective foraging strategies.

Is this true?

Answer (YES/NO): NO